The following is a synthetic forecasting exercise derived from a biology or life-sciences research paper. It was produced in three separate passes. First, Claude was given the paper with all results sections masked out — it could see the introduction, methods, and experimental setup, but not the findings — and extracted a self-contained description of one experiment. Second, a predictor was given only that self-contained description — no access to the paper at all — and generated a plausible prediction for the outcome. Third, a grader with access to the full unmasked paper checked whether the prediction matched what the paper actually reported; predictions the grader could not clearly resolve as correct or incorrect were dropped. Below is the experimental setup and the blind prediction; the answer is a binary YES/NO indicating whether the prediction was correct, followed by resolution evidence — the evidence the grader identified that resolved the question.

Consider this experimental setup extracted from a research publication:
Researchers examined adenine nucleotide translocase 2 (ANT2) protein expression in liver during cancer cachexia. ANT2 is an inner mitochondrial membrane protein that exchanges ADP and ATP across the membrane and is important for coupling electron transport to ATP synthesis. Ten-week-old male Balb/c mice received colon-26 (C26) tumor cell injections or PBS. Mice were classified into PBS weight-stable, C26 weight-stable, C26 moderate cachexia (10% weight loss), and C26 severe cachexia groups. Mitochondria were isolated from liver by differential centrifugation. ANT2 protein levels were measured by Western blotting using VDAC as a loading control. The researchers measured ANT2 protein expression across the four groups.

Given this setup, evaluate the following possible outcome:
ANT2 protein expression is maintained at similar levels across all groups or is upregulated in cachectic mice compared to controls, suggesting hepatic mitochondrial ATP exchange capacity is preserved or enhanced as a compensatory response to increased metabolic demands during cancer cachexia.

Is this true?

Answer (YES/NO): NO